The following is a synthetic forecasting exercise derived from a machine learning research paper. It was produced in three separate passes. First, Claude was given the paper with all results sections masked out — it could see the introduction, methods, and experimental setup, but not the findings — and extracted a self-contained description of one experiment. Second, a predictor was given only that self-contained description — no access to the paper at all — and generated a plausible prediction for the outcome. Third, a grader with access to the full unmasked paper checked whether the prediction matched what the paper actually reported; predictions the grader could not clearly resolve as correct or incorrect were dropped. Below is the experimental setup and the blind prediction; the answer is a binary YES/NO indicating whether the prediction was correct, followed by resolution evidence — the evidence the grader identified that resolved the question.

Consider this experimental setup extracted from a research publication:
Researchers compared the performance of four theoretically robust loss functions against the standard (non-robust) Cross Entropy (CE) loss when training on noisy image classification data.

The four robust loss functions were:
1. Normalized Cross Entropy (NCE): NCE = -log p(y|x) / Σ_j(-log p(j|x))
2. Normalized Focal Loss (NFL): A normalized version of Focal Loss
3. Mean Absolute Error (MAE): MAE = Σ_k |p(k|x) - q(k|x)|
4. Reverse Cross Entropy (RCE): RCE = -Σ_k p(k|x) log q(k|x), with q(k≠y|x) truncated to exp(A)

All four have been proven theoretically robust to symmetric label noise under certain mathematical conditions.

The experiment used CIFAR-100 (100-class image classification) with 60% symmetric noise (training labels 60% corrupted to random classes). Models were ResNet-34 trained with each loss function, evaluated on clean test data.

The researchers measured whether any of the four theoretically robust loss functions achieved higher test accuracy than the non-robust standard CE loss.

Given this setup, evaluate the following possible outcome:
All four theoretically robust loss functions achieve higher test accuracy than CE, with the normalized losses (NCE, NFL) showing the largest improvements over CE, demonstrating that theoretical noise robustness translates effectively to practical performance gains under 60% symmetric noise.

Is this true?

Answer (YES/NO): NO